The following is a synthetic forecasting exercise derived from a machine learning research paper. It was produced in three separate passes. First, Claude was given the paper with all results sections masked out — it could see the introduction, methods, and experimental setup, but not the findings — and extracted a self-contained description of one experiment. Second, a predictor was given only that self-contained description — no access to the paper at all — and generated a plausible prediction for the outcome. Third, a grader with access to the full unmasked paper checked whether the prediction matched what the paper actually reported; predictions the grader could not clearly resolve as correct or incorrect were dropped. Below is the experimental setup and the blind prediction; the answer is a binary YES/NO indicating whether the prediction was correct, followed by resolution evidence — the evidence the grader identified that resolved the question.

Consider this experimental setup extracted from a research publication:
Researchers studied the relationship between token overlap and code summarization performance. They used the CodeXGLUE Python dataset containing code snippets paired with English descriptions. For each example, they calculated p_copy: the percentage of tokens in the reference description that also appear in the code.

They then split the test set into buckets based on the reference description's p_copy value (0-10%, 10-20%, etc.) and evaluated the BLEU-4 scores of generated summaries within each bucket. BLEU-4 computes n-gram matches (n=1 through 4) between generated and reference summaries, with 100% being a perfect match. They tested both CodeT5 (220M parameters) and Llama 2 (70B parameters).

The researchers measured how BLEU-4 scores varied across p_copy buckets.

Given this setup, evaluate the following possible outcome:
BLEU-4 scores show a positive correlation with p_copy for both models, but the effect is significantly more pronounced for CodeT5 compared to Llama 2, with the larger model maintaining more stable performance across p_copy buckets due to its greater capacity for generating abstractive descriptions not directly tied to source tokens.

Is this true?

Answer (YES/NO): YES